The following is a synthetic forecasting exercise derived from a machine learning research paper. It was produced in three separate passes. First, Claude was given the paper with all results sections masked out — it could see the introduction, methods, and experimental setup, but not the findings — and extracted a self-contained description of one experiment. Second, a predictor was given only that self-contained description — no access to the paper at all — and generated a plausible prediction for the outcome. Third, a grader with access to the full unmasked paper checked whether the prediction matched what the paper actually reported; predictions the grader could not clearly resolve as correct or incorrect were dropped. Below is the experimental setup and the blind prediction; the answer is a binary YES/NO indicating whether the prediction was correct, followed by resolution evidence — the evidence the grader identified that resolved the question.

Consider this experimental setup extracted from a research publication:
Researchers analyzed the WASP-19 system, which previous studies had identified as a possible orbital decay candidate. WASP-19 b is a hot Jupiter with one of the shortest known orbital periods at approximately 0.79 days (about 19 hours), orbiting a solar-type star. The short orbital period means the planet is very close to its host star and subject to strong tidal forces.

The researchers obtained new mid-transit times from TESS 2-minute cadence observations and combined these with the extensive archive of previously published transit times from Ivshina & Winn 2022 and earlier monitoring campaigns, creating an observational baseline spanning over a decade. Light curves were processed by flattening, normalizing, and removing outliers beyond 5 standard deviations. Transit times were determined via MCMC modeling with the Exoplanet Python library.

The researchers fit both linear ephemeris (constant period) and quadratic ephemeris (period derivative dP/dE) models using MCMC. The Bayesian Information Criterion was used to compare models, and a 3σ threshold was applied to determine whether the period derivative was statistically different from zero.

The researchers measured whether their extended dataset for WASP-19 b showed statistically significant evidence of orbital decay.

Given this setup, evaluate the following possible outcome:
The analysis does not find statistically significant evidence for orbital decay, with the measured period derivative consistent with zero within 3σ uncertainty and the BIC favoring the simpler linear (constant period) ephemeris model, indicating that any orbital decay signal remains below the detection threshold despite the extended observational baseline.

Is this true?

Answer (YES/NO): NO